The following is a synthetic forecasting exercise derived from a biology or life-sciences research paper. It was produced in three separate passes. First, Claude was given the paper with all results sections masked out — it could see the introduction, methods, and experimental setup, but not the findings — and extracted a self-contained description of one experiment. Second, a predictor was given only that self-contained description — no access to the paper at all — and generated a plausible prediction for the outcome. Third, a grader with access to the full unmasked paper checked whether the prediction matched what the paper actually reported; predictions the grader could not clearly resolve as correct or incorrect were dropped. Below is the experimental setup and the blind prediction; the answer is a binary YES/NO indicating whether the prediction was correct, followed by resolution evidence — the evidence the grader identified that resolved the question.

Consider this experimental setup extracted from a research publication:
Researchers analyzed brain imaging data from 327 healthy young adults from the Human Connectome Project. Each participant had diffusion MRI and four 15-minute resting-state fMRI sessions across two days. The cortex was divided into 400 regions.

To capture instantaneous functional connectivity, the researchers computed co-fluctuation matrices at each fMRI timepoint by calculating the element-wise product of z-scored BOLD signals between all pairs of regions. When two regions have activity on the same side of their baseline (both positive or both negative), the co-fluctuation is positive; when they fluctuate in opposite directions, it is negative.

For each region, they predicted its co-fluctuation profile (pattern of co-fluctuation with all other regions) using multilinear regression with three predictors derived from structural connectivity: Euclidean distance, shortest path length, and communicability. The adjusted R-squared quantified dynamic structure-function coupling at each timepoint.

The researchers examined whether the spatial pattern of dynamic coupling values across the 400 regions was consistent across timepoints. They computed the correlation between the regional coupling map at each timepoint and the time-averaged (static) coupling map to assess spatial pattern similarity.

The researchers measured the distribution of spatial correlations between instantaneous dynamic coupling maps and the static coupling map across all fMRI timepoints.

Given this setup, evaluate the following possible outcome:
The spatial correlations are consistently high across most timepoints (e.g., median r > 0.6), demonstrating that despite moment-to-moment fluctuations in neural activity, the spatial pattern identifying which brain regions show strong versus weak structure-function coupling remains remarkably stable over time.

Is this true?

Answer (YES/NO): NO